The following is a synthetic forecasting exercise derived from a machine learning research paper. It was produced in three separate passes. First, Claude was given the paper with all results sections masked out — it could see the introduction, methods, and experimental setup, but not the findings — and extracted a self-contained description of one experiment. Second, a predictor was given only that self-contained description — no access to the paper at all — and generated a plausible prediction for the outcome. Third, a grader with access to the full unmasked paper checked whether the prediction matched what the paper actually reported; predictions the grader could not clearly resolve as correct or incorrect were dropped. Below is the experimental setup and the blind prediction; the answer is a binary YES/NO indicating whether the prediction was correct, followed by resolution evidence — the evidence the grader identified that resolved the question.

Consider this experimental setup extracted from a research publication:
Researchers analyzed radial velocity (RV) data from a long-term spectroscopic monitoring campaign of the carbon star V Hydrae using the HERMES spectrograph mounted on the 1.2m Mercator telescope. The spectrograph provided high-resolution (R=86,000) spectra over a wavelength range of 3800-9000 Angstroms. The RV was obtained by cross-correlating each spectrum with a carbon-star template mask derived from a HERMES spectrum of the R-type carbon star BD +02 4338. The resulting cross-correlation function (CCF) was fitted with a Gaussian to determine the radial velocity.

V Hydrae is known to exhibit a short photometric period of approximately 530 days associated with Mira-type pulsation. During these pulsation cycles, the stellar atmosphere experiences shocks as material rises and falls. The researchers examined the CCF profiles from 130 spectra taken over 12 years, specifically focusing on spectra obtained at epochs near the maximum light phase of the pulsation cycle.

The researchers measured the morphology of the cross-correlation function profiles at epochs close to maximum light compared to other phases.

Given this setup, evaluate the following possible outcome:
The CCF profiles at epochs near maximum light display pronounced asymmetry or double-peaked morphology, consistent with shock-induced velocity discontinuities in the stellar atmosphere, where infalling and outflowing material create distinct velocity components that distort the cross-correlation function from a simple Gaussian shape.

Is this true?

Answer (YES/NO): YES